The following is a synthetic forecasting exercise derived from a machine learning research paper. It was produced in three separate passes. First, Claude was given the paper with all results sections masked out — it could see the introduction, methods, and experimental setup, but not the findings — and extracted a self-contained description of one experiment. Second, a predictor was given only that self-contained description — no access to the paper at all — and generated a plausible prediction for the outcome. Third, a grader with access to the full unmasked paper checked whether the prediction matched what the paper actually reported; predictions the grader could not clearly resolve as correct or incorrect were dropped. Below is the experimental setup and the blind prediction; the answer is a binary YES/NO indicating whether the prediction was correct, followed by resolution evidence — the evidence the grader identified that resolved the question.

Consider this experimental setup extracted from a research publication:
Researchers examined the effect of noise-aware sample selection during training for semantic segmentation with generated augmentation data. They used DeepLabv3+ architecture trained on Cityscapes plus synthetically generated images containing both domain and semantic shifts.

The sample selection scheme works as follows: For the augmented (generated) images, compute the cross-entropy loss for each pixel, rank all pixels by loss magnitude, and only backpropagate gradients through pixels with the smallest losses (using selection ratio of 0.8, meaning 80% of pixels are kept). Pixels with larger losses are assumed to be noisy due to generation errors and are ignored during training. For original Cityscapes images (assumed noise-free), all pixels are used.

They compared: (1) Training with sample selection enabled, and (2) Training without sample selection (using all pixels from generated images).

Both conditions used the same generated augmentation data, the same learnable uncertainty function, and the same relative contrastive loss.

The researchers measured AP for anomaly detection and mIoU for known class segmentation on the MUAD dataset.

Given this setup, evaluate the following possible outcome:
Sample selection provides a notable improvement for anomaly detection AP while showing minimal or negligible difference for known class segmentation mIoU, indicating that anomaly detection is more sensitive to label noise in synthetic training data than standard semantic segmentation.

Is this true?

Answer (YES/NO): YES